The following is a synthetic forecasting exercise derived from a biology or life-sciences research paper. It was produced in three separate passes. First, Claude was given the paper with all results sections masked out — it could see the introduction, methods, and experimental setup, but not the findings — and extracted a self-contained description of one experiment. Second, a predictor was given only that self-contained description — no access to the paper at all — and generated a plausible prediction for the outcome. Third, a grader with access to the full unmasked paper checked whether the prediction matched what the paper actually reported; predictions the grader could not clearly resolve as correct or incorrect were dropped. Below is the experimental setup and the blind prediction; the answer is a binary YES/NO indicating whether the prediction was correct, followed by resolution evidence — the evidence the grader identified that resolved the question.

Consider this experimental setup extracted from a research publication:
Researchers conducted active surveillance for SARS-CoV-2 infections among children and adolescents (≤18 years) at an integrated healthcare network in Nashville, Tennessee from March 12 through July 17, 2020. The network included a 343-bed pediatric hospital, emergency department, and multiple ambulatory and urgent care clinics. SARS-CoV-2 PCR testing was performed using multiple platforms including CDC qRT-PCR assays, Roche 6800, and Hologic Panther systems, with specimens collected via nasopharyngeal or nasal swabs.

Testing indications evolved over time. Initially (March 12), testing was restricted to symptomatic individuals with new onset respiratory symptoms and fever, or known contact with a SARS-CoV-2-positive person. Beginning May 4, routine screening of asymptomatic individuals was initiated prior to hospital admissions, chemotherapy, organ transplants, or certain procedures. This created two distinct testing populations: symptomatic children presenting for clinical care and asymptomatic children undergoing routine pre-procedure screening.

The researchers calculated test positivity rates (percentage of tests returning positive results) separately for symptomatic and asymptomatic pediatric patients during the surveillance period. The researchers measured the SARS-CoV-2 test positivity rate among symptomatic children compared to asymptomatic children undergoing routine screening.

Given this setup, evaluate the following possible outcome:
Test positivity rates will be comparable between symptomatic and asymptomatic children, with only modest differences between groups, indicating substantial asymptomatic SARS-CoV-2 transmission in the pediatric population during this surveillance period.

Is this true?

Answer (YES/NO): NO